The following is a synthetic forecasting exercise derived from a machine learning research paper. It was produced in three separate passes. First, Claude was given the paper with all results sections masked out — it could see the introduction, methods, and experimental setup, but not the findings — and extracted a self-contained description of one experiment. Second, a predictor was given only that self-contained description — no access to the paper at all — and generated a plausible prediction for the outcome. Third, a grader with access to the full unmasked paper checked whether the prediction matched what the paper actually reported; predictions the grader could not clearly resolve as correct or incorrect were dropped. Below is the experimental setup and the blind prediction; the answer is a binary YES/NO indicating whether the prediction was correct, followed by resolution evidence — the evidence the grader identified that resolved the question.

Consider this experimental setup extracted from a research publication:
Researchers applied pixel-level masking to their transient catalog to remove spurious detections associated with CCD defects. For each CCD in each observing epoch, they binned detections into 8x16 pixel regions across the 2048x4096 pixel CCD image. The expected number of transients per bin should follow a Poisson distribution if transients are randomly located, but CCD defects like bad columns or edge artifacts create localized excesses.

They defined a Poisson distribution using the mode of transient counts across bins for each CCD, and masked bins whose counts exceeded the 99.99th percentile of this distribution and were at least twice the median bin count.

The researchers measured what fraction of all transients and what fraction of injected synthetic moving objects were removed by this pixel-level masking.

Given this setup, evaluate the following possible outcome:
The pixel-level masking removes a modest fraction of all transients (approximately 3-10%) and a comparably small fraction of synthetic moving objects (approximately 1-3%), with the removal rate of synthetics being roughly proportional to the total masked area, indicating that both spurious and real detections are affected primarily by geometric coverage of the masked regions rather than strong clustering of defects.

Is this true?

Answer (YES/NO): NO